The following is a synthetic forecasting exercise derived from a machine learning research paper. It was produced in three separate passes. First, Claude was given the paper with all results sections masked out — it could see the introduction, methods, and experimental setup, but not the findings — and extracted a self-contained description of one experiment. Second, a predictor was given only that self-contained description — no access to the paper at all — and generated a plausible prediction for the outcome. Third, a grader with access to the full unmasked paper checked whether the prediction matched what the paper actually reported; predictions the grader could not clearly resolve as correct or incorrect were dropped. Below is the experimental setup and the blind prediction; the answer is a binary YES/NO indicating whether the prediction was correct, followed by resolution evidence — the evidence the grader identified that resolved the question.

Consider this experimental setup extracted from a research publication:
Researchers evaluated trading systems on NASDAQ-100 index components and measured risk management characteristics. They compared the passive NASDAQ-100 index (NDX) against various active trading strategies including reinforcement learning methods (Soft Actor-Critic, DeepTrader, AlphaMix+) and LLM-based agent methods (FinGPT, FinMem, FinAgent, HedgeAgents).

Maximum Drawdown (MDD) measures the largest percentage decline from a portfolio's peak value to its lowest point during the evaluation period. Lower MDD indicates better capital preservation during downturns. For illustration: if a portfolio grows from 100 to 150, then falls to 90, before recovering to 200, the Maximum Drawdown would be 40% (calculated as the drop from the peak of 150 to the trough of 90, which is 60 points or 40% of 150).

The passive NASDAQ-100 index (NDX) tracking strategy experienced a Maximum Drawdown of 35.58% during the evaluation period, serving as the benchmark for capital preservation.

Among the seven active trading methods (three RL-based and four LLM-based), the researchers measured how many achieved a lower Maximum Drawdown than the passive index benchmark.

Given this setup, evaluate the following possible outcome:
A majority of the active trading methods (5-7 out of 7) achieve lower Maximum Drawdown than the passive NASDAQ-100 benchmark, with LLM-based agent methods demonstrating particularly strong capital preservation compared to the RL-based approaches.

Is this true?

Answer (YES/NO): NO